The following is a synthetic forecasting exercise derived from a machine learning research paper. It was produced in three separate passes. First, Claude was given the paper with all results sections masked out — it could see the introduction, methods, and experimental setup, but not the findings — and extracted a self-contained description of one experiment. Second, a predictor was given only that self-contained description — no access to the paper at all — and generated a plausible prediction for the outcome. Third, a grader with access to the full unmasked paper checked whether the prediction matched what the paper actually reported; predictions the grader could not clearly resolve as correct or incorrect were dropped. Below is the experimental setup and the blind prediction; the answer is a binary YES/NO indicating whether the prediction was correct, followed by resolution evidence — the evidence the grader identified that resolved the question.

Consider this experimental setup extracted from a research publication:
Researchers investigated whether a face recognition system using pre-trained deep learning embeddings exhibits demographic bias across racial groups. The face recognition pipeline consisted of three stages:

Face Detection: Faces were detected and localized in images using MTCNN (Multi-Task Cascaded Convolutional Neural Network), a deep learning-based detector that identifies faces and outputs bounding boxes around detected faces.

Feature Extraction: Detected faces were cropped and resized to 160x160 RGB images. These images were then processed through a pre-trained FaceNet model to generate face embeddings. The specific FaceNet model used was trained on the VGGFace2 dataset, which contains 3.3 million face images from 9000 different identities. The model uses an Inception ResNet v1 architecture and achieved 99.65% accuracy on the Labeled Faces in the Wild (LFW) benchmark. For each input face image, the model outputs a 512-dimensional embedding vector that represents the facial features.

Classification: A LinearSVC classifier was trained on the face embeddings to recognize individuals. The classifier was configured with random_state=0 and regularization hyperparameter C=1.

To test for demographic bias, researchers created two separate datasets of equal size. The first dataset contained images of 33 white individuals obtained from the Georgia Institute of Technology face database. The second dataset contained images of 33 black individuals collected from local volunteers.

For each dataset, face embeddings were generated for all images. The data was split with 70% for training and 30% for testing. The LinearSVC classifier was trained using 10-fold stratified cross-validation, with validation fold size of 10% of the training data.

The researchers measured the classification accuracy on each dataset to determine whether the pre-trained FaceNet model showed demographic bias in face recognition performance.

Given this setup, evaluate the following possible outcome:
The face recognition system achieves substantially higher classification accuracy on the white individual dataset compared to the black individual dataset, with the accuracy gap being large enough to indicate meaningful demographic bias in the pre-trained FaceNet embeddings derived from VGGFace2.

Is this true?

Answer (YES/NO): YES